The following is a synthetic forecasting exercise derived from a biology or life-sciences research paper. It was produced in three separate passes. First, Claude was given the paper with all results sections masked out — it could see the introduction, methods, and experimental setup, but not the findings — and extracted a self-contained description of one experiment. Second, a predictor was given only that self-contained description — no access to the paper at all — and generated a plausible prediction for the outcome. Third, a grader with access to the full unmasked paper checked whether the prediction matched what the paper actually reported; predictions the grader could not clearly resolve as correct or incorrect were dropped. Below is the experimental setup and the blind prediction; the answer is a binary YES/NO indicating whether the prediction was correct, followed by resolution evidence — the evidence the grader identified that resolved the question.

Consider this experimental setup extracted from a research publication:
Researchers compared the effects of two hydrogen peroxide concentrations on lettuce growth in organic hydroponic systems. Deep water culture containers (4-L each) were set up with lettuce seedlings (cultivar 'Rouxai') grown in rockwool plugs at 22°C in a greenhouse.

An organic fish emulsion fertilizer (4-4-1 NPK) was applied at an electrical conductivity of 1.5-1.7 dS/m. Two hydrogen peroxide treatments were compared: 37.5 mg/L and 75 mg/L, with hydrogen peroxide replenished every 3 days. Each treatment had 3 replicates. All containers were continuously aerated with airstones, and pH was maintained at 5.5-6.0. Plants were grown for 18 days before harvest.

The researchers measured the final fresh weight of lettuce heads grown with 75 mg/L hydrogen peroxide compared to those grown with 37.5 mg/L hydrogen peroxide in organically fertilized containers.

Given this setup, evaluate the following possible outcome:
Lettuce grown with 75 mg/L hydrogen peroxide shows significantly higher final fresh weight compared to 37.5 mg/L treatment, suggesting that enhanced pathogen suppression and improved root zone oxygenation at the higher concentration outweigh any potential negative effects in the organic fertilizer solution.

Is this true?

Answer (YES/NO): NO